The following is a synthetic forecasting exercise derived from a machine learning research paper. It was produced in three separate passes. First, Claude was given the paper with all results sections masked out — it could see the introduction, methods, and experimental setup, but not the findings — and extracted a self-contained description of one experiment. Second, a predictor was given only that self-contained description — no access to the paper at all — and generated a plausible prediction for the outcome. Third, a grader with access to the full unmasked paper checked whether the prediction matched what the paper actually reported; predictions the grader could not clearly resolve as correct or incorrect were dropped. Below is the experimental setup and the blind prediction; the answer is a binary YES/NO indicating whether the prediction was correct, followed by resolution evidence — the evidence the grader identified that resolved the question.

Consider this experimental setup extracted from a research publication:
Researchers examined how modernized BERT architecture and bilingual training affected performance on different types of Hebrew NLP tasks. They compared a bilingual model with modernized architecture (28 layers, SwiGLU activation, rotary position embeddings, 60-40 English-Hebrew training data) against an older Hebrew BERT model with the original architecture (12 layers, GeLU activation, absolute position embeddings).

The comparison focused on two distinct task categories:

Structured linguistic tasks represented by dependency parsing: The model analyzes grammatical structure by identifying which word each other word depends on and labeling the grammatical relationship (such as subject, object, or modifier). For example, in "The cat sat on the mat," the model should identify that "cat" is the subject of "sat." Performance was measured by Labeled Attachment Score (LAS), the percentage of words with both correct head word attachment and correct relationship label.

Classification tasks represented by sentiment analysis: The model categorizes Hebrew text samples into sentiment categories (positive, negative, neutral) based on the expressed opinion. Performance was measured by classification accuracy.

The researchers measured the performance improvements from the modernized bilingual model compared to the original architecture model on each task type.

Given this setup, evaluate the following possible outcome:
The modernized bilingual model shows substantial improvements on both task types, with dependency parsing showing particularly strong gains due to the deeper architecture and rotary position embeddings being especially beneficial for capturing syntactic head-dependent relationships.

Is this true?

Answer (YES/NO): NO